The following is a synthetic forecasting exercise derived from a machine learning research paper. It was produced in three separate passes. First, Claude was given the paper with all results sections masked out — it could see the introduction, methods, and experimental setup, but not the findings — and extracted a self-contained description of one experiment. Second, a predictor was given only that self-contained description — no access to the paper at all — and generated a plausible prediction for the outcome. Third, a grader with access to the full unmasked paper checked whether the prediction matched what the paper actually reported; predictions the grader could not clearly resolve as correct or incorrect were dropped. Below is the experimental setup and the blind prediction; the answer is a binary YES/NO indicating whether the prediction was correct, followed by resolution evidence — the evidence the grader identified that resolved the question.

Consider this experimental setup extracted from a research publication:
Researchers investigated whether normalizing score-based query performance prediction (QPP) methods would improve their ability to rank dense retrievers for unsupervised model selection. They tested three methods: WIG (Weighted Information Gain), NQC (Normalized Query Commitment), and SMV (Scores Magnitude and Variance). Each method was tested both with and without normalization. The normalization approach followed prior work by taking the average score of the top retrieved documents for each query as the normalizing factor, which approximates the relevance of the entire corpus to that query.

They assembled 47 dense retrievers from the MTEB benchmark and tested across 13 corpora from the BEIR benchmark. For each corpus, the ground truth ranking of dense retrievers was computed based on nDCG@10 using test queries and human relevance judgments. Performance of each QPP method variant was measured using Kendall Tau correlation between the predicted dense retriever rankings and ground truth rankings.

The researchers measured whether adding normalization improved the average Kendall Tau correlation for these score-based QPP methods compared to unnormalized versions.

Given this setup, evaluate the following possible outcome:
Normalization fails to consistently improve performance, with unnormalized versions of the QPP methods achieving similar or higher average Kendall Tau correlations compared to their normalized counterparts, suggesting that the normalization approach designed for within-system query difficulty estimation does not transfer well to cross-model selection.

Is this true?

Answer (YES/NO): YES